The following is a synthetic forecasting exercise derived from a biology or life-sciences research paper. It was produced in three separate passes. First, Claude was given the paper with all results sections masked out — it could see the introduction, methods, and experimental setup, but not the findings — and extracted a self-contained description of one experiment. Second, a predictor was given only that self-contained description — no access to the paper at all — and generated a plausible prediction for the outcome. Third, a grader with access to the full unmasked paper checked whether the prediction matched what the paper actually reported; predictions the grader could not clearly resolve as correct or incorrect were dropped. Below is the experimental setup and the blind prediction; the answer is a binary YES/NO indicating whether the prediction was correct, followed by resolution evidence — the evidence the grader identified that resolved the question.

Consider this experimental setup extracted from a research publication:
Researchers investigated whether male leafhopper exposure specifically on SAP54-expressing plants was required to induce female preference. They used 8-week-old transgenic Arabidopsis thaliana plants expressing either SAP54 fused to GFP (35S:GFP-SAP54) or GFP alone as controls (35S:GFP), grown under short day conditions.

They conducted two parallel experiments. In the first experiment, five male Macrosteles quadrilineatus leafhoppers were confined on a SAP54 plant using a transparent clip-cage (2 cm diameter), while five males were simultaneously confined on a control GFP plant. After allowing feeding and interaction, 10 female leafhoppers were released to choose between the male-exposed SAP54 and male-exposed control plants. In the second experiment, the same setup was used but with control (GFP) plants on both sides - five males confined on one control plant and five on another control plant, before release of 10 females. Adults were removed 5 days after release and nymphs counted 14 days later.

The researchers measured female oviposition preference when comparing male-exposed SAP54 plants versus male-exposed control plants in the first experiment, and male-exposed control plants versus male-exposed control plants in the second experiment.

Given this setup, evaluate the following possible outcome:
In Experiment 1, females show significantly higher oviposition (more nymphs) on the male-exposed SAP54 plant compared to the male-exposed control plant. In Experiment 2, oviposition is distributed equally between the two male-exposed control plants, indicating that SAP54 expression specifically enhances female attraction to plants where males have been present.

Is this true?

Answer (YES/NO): YES